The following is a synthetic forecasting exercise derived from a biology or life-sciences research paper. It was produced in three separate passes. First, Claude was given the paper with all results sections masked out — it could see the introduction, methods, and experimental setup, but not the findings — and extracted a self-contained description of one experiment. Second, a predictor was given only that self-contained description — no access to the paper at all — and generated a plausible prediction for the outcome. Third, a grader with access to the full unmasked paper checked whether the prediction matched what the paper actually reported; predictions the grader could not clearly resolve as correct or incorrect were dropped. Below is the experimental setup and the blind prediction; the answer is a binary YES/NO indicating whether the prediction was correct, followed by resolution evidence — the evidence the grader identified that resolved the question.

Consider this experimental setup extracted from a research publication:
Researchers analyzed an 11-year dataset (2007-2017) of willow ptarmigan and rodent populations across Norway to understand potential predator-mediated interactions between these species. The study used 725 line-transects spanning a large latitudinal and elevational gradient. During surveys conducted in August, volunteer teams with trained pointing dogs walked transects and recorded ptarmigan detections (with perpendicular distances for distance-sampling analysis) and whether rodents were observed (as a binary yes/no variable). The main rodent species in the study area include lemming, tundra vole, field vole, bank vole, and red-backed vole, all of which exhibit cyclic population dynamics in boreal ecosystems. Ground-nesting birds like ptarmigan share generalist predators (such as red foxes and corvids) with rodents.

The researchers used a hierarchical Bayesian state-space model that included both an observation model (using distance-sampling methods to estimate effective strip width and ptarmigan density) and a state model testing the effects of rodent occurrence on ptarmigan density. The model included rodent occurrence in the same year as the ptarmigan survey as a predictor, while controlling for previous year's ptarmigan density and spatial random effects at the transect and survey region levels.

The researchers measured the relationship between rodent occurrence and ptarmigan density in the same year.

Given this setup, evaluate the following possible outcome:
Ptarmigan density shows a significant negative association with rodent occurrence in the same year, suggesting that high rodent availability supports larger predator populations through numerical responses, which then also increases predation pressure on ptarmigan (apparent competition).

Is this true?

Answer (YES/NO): NO